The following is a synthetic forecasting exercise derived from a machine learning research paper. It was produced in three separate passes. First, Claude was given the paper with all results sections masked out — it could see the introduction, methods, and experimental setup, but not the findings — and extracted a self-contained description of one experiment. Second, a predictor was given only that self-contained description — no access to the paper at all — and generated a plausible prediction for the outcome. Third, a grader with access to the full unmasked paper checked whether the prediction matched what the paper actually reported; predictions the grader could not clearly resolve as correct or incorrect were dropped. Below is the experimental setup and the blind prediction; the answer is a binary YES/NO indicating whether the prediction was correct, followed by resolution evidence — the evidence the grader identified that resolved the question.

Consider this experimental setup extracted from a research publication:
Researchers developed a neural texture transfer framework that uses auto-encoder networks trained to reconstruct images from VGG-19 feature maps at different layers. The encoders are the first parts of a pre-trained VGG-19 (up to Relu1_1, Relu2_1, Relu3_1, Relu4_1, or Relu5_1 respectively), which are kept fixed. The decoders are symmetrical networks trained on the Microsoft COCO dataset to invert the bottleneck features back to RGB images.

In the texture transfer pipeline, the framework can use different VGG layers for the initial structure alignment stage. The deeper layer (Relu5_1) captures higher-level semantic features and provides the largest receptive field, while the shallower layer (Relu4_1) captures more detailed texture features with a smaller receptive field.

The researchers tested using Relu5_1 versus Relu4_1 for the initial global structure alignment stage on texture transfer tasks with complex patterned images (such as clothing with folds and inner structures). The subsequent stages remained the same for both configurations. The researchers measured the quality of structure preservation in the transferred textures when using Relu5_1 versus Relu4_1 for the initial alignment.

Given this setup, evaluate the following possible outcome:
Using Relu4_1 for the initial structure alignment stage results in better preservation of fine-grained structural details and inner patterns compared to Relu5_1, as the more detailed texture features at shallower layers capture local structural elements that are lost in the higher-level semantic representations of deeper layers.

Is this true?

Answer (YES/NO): NO